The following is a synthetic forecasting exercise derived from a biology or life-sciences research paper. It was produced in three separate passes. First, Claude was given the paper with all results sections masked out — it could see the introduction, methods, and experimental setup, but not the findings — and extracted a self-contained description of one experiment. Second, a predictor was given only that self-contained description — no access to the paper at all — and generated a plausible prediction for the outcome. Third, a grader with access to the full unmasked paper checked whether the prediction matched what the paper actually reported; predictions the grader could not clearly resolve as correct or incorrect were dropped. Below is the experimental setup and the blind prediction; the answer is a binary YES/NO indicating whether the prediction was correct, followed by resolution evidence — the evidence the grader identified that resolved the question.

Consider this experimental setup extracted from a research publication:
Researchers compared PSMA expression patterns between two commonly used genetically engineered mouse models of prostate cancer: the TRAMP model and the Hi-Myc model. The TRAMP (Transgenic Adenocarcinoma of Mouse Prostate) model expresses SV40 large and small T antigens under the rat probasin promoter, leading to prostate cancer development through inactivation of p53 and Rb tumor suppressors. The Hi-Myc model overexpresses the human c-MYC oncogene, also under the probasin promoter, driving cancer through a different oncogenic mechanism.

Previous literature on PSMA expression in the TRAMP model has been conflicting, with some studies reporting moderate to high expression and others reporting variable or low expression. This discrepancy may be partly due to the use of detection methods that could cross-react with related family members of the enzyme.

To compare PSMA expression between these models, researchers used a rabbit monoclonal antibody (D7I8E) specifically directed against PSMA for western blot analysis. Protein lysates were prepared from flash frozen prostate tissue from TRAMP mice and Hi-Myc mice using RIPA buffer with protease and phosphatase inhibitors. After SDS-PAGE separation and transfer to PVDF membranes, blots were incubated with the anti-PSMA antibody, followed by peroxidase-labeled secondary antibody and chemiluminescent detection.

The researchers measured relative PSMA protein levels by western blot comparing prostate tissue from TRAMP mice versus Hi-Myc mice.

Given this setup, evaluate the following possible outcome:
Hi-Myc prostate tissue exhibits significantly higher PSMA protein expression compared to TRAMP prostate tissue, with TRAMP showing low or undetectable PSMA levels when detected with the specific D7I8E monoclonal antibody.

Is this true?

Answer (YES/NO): YES